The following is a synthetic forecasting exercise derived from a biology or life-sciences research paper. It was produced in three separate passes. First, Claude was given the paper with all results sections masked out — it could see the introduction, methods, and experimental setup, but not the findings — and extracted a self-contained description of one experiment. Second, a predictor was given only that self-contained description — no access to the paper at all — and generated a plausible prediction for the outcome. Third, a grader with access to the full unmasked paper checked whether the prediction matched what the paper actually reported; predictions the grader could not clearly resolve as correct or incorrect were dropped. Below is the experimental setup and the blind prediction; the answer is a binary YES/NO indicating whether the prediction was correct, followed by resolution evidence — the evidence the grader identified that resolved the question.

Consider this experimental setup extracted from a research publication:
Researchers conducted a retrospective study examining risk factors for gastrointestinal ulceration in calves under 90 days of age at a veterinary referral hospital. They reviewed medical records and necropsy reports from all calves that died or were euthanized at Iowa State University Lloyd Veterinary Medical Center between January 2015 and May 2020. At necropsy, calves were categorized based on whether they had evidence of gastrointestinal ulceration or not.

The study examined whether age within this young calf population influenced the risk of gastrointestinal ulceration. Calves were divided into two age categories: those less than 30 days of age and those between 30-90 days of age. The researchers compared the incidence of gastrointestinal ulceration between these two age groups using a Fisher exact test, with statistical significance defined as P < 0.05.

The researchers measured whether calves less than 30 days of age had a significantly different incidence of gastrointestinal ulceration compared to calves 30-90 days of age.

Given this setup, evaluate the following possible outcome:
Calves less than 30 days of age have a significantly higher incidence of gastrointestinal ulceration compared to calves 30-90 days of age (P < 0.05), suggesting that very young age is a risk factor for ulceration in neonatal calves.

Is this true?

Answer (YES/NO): NO